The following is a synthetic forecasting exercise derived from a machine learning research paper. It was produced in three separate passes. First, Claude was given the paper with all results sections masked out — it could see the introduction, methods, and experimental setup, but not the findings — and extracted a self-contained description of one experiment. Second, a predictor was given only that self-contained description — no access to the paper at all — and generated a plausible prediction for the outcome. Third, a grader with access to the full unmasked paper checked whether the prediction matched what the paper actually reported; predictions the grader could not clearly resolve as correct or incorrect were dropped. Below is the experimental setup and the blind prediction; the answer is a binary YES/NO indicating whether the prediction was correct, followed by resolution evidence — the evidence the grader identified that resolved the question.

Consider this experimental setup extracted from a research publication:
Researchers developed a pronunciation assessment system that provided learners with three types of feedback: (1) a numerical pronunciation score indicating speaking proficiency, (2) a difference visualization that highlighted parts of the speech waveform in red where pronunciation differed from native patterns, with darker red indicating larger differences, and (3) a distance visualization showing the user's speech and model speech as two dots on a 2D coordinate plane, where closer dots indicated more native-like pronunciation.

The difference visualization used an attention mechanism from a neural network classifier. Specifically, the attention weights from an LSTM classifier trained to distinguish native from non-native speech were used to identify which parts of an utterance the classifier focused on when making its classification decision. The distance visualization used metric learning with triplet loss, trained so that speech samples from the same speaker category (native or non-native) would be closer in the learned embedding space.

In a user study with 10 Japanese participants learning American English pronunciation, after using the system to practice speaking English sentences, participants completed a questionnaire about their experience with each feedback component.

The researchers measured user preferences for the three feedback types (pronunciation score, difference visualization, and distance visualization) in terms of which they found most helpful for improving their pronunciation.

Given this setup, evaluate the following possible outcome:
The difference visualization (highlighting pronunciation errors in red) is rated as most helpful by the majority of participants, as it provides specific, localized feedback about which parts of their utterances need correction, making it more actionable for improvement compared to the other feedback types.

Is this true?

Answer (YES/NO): NO